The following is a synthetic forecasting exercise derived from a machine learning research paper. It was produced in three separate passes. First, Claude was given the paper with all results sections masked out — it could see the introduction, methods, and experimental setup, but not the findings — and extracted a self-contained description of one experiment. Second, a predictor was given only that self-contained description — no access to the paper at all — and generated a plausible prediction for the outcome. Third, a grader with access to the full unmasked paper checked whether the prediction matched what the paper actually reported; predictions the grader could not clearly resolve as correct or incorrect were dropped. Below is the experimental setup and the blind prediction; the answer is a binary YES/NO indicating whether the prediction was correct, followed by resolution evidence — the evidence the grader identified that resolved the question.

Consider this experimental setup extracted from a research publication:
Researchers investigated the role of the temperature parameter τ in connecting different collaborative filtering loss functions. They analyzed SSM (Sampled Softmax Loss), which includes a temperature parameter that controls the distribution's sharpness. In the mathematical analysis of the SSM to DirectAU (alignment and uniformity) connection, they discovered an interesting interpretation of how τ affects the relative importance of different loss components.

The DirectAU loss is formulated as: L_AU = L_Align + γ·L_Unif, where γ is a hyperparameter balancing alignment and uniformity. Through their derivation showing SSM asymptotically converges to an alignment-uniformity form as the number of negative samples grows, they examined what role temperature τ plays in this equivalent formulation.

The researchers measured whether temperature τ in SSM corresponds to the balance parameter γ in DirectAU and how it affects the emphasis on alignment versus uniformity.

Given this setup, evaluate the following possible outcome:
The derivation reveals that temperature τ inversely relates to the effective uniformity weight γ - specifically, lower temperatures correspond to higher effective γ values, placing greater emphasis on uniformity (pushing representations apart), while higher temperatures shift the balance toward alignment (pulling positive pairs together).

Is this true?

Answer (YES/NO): NO